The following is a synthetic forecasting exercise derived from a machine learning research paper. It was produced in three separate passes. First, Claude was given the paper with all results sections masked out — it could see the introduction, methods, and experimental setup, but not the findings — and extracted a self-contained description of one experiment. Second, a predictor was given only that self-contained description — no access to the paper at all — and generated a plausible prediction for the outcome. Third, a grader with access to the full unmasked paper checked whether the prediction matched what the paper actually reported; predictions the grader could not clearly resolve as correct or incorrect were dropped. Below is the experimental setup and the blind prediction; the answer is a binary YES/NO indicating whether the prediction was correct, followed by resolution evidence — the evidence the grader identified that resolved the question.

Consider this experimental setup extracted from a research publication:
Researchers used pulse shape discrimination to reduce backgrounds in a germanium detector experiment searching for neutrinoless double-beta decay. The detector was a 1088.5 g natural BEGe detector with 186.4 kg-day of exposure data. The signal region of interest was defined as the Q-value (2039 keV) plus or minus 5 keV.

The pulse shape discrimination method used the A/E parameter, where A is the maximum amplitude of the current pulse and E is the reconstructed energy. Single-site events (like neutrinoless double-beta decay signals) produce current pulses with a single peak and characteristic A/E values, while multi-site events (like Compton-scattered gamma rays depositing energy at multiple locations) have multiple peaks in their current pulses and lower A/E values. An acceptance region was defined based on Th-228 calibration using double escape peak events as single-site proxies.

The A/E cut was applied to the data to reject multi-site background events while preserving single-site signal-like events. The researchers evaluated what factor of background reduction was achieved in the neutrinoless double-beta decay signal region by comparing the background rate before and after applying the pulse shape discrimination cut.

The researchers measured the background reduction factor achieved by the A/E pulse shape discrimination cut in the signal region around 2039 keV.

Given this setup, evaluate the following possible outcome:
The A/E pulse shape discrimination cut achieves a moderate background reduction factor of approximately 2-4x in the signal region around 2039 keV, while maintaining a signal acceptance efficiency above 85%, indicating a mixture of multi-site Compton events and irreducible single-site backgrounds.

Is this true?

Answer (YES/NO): YES